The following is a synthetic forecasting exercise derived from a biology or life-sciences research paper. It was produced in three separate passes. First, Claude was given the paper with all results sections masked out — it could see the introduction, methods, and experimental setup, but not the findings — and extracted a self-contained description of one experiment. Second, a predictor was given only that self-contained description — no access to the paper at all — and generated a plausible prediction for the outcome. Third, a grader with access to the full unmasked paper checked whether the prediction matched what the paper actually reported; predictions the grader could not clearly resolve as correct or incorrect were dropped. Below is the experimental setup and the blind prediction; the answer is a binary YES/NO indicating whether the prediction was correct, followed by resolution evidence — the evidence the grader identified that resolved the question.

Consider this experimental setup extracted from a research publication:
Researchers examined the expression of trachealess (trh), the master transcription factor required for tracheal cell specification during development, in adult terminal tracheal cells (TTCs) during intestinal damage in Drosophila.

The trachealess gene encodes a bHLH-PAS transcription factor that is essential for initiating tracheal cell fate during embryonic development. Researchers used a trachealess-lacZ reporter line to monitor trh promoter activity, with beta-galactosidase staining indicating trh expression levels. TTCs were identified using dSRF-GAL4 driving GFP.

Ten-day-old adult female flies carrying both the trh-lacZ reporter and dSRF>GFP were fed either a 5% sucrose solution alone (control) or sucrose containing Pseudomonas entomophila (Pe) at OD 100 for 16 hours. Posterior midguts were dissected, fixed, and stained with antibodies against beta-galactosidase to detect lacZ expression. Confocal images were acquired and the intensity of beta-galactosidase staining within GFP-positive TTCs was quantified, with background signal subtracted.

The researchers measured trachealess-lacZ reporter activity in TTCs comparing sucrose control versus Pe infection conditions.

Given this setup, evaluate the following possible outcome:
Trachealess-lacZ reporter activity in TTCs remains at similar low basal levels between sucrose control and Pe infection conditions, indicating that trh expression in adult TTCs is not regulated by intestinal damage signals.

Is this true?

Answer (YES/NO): NO